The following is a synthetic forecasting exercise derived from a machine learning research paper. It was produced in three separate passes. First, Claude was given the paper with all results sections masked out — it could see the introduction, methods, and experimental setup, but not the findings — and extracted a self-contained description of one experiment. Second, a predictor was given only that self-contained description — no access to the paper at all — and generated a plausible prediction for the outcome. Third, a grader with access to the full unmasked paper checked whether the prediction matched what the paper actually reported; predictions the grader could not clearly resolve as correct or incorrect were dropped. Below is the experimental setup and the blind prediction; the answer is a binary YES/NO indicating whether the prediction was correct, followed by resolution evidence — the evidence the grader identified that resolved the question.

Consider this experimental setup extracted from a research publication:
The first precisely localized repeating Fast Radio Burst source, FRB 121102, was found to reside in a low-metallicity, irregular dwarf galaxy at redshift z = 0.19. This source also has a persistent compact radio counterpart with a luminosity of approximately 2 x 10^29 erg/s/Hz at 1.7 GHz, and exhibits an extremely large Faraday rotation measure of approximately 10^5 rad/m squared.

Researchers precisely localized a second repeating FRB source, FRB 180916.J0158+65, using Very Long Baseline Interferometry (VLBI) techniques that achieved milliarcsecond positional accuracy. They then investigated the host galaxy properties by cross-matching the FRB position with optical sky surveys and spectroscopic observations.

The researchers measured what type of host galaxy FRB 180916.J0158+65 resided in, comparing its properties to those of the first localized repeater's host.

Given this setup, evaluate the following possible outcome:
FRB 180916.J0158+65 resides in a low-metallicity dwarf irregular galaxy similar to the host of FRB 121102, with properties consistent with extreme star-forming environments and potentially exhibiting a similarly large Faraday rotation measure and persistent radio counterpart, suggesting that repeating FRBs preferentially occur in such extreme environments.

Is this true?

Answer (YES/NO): NO